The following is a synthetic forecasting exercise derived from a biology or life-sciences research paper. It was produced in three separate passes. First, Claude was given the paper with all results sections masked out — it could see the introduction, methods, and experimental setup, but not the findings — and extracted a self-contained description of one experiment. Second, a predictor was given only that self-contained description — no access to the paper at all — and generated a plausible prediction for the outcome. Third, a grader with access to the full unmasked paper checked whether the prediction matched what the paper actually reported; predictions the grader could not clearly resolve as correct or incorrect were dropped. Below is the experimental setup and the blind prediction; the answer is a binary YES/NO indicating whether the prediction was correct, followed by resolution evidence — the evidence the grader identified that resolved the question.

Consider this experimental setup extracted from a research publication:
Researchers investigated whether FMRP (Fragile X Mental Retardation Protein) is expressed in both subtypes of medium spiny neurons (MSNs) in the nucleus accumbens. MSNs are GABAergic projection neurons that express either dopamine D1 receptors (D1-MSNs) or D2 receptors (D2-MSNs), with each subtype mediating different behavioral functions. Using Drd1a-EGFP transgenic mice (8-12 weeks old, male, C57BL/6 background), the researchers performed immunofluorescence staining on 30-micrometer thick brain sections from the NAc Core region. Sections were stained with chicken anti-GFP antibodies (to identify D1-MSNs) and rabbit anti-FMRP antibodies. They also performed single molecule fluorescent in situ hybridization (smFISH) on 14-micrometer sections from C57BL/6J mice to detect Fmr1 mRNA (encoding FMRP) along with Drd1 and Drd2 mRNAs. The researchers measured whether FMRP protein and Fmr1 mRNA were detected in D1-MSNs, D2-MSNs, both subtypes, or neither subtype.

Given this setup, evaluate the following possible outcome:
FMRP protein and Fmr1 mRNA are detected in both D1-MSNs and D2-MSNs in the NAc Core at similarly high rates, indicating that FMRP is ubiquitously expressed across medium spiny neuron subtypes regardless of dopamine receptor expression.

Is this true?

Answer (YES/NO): NO